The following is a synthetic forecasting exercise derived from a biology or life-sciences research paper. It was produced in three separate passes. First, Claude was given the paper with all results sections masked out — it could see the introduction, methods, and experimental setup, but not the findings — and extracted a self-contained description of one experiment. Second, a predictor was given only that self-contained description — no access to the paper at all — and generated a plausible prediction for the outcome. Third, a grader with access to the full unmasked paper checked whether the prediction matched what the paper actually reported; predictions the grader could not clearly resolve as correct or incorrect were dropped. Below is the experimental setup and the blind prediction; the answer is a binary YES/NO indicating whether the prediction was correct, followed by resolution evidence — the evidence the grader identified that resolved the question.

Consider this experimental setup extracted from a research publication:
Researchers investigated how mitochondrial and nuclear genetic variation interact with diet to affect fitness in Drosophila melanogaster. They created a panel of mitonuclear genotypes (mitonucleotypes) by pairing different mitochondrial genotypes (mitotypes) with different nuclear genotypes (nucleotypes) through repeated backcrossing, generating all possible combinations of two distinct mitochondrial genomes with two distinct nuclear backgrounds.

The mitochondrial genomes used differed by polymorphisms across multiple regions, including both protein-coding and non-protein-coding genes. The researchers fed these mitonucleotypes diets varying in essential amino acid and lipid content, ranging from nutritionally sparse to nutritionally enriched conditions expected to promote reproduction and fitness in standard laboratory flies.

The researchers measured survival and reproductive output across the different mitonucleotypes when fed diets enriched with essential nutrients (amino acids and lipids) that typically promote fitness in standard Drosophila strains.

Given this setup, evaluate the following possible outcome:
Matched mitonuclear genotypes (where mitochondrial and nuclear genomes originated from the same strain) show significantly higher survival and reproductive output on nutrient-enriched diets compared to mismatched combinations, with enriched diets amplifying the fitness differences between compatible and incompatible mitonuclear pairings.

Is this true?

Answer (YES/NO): NO